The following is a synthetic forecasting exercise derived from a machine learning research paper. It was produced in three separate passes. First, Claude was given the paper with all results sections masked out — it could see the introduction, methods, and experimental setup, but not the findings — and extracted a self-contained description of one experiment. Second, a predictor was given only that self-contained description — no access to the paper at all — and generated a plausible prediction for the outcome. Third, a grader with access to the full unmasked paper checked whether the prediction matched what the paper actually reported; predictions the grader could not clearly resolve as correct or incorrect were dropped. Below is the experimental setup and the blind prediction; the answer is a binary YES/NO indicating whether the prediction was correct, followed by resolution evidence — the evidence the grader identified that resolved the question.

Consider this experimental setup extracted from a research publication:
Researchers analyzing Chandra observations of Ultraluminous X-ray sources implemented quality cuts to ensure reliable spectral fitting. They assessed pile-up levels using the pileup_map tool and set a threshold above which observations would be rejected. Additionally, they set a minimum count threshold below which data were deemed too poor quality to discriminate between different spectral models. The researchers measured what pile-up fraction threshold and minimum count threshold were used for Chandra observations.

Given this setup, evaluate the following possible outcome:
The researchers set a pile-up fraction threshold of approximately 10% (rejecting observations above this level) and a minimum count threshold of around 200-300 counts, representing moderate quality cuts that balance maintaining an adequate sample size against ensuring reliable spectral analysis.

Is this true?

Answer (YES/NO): NO